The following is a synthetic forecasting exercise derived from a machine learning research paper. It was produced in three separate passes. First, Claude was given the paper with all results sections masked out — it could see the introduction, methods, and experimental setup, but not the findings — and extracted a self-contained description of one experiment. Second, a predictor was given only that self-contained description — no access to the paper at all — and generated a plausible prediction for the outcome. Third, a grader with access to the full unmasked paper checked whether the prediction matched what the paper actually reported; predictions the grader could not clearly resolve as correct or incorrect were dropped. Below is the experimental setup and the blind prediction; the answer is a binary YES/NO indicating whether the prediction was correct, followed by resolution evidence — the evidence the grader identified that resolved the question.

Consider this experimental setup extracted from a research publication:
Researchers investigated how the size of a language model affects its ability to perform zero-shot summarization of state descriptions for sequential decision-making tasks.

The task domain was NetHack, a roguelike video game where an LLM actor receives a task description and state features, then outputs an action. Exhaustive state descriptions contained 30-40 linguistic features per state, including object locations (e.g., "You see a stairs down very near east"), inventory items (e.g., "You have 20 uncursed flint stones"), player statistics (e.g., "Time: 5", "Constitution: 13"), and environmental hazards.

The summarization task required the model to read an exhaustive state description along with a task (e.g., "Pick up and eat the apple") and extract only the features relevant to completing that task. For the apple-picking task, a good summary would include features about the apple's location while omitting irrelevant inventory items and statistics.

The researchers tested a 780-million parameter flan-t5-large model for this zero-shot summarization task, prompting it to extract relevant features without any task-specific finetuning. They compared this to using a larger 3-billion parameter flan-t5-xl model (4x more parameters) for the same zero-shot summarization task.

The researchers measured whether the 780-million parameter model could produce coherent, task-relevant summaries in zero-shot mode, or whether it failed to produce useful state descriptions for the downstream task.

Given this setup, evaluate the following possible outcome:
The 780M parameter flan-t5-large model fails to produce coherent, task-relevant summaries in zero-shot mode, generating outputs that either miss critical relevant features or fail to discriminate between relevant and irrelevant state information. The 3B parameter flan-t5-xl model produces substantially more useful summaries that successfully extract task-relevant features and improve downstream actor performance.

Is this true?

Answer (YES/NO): NO